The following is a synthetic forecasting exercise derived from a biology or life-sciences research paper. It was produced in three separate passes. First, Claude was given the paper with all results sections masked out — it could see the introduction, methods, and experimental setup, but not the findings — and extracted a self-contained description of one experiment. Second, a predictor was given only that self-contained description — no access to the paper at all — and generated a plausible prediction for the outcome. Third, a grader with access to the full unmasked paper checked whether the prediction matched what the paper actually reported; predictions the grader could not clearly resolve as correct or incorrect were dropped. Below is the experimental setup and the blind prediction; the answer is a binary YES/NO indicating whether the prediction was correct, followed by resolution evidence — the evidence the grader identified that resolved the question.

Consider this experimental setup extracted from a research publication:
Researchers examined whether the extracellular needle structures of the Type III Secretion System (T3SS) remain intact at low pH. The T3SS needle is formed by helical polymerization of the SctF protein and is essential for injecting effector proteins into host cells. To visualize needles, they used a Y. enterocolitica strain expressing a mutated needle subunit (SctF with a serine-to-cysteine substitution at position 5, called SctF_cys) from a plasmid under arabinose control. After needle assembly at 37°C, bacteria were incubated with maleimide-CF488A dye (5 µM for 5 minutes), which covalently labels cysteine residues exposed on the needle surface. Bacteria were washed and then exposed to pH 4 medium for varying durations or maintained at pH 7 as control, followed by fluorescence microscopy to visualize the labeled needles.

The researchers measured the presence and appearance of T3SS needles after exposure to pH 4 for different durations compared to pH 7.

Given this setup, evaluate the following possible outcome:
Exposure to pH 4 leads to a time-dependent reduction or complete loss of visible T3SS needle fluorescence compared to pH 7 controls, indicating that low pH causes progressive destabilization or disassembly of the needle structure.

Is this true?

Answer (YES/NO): NO